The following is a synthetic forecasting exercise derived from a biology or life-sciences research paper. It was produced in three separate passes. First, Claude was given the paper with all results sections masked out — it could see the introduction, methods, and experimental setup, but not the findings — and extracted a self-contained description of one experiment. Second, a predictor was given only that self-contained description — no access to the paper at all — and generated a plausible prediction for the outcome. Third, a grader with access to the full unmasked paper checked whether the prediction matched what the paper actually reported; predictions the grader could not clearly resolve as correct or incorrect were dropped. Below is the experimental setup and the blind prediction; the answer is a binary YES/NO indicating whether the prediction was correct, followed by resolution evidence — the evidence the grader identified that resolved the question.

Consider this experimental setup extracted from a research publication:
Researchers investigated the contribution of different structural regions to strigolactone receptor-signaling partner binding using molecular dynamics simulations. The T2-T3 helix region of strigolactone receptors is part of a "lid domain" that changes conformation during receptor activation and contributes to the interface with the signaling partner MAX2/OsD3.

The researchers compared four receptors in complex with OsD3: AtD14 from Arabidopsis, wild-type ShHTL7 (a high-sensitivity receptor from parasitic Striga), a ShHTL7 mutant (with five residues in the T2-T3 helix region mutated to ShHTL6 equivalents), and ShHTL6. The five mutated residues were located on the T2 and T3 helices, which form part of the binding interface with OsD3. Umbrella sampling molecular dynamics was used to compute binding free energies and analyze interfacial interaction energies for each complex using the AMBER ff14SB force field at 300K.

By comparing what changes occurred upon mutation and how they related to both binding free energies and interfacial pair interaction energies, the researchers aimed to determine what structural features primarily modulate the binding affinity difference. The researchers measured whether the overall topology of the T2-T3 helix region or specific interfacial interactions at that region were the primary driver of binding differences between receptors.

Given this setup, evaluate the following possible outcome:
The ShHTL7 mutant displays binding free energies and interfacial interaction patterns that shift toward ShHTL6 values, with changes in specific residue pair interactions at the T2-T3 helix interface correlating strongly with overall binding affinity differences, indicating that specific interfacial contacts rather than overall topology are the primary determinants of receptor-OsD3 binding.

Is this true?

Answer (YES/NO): NO